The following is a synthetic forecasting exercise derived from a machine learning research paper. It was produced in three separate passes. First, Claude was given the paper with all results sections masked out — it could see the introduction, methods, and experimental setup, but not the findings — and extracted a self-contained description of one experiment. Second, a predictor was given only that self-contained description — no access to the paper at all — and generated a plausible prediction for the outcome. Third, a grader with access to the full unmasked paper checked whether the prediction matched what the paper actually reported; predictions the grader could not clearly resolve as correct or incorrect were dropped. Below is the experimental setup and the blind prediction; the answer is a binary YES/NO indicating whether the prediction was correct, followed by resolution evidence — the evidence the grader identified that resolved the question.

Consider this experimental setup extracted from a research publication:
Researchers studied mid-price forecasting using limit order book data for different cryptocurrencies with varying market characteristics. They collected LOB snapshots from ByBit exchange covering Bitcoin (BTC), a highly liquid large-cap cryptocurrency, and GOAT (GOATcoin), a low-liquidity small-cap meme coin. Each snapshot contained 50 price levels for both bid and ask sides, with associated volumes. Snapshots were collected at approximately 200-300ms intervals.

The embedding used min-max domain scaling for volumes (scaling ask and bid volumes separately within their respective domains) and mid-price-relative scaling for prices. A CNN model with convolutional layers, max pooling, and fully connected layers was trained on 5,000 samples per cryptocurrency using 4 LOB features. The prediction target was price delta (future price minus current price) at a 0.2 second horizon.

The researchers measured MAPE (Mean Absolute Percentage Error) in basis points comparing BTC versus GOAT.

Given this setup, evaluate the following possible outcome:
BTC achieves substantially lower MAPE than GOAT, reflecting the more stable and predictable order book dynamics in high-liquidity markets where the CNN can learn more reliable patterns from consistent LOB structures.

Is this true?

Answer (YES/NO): YES